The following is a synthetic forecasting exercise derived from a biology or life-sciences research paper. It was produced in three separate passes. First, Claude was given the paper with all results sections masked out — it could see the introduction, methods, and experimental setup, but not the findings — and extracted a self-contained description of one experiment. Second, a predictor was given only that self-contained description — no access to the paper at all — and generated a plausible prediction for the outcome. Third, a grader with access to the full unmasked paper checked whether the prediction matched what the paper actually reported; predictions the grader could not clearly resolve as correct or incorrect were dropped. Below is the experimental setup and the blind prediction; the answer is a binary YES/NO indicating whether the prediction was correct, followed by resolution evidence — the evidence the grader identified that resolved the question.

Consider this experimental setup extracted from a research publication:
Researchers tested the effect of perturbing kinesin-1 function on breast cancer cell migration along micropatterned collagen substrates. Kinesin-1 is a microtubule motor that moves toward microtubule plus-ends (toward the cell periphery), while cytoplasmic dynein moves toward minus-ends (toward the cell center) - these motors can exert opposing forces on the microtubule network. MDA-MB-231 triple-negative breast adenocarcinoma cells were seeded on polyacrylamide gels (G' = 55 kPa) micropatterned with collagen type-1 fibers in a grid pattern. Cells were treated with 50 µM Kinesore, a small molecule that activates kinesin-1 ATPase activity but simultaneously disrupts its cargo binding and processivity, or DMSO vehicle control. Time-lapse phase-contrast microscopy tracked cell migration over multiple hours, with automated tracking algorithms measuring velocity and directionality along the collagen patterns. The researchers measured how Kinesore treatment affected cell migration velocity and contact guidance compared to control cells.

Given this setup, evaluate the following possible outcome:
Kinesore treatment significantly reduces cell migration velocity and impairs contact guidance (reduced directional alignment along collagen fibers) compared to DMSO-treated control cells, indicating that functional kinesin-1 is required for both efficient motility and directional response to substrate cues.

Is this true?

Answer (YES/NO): NO